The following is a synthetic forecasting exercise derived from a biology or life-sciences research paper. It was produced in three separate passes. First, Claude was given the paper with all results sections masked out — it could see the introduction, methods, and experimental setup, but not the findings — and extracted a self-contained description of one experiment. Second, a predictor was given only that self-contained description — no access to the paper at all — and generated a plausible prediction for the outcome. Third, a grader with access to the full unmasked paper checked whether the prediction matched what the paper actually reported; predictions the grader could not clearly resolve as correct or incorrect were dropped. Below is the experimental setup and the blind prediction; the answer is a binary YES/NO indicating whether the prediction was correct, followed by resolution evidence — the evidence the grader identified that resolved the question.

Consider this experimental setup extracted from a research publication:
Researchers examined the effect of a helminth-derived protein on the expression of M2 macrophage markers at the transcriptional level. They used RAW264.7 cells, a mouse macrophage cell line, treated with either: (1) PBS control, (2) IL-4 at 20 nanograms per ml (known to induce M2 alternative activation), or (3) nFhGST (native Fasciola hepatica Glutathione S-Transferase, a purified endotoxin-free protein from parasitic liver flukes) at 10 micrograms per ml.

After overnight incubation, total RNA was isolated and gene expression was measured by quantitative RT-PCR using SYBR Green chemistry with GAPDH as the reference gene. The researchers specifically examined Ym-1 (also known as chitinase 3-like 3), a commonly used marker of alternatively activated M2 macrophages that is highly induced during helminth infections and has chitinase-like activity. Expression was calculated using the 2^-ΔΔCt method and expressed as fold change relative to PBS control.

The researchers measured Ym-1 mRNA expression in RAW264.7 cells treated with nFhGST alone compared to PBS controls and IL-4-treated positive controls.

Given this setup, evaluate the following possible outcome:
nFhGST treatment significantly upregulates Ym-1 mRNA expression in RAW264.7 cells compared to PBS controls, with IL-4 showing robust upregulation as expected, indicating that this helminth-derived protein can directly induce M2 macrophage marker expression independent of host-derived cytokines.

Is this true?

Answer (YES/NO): YES